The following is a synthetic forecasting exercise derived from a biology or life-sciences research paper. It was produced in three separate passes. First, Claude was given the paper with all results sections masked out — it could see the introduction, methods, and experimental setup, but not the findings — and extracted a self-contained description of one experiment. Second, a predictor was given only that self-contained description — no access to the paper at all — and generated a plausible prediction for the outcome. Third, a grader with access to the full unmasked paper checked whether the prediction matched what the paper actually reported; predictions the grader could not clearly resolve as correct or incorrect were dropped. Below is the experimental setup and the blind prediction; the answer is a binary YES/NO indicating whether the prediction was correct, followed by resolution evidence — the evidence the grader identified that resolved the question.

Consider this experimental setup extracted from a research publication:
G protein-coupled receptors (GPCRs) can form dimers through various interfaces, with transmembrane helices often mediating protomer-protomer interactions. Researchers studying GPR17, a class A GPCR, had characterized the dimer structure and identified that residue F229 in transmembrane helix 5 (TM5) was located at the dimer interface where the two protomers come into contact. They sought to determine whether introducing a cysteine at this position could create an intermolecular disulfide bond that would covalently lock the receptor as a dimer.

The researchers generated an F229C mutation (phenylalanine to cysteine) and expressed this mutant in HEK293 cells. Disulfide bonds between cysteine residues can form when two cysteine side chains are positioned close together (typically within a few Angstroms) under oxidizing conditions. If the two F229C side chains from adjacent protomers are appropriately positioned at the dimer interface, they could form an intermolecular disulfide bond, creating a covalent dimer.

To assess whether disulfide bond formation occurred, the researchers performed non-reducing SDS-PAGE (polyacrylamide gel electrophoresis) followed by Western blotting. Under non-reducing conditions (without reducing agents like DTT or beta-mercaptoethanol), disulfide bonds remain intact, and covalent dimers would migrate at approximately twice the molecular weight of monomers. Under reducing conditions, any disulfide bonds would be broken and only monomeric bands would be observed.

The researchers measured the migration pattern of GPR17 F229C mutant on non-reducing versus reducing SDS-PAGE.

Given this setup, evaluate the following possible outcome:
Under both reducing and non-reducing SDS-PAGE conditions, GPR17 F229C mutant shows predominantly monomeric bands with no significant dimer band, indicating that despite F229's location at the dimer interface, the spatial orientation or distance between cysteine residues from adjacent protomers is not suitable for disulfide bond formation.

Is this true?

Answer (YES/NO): NO